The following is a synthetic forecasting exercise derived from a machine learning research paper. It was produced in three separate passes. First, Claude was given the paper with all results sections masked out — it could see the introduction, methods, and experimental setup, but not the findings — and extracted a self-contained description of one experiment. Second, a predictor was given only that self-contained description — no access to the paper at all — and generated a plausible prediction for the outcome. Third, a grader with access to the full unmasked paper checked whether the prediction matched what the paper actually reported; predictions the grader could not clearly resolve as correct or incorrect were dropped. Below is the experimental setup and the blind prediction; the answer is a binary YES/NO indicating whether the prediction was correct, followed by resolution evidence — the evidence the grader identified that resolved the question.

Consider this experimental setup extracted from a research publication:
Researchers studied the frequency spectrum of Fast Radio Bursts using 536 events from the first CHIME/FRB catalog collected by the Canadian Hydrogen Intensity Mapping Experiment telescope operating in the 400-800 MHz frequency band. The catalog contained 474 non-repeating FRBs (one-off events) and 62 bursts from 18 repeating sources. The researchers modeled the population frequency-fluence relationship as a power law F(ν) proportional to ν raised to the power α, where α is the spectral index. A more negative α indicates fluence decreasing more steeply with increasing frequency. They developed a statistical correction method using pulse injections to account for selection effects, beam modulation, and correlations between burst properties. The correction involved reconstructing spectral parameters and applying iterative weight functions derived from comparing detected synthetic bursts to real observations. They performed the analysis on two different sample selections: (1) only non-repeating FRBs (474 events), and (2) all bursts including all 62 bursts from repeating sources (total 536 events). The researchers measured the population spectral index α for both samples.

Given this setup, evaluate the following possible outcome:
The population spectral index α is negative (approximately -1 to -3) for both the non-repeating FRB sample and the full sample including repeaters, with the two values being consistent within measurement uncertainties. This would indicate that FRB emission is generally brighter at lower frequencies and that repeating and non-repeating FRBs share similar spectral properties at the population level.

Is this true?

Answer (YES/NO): NO